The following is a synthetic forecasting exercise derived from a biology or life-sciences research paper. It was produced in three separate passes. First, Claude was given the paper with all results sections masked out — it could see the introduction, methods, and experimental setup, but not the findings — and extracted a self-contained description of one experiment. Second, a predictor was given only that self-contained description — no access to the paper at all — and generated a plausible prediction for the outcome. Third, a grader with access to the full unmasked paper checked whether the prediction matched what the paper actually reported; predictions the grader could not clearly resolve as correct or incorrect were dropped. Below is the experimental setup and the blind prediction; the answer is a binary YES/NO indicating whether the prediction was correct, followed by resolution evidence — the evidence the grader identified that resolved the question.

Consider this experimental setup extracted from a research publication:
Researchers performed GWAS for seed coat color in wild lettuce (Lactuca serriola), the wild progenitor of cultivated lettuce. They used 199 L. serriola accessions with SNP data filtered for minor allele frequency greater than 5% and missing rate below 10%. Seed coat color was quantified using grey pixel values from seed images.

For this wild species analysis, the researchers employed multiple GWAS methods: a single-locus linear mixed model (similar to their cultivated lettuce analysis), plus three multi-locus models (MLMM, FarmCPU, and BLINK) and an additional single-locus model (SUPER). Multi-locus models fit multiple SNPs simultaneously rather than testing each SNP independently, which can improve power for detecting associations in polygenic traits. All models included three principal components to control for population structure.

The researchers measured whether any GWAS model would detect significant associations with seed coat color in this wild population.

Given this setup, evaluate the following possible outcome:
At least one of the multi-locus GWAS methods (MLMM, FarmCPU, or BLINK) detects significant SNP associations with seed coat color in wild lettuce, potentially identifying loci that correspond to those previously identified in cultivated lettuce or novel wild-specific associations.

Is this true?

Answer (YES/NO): YES